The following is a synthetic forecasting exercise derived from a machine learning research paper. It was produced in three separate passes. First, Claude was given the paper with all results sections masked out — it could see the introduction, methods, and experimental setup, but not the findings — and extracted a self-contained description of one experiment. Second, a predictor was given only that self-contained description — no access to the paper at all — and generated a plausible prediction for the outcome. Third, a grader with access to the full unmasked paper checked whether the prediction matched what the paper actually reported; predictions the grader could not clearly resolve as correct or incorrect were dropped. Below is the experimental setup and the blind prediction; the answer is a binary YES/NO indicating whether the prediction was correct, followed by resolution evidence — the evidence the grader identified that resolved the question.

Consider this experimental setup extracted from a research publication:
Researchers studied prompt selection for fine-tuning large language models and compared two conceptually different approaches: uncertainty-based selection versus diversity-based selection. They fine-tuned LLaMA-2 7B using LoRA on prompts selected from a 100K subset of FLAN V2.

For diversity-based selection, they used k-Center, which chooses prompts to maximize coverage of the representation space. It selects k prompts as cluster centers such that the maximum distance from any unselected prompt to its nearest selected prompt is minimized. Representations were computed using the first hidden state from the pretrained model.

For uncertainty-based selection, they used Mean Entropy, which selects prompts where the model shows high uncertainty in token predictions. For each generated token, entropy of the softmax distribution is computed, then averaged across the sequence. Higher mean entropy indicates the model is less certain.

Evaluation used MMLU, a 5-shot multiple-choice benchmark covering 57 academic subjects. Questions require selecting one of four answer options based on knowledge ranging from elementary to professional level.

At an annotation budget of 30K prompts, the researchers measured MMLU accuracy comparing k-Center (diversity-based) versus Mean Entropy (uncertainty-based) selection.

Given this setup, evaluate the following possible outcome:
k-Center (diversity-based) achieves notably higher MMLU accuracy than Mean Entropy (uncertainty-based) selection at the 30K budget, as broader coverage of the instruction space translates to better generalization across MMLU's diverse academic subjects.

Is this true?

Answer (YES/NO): YES